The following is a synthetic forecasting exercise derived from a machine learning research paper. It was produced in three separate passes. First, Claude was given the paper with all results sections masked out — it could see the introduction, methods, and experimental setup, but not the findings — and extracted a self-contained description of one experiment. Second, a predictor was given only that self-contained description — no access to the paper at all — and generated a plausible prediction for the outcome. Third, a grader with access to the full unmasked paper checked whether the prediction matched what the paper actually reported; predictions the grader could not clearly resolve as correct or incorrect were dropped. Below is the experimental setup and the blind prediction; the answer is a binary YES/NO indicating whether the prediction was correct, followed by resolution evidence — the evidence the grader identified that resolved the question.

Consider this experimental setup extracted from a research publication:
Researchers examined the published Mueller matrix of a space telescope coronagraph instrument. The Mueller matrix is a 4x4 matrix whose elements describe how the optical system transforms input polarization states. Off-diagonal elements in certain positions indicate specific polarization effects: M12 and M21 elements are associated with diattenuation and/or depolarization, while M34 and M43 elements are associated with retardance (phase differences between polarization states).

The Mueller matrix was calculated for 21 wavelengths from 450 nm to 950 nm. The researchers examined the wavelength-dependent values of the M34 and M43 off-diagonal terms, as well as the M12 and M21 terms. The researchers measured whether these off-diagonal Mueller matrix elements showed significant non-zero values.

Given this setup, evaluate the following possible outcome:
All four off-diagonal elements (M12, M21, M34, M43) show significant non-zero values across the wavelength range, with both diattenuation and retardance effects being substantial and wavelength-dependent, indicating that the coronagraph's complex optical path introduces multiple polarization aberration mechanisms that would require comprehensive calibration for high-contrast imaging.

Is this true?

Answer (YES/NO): YES